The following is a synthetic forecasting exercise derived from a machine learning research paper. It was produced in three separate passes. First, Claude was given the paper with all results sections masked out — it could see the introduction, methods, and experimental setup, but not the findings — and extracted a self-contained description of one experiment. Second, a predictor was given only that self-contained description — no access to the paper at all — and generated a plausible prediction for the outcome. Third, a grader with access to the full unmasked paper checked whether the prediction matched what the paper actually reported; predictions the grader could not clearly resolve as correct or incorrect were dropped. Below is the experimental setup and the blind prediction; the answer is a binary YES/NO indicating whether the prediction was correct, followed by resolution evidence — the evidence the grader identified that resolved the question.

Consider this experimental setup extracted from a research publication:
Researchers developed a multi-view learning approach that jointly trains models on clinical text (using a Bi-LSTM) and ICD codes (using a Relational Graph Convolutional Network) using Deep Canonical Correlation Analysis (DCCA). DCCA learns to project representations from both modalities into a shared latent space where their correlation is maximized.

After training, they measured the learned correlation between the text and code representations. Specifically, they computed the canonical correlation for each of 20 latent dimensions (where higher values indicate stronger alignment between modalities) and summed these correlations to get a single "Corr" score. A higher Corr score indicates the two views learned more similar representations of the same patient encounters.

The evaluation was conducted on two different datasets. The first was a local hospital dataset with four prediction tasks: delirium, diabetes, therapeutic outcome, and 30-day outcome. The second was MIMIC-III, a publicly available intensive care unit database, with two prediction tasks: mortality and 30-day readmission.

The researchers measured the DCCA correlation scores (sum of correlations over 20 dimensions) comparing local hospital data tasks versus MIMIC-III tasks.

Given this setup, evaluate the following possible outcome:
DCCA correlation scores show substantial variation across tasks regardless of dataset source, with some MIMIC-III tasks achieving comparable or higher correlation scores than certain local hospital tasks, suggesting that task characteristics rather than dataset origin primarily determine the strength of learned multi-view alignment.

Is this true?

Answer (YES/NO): NO